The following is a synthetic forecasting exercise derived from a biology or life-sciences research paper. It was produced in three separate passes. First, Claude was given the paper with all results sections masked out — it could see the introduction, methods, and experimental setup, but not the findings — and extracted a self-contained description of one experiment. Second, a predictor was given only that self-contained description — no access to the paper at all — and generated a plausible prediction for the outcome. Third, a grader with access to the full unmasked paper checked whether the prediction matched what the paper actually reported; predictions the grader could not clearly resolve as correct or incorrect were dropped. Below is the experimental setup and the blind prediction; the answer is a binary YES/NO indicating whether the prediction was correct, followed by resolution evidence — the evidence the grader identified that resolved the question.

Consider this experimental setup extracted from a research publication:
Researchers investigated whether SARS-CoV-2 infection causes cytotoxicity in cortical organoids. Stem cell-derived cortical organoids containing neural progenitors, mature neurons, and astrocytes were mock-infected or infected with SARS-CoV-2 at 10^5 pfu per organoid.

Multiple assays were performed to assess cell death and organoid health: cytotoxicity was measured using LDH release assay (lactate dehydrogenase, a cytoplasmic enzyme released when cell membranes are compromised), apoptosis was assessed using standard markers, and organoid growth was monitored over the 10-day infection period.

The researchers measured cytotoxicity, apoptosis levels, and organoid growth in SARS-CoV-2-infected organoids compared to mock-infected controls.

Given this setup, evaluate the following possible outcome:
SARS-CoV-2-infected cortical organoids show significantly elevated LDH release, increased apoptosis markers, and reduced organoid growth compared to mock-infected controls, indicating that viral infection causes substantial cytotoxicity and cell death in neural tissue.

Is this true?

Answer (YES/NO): NO